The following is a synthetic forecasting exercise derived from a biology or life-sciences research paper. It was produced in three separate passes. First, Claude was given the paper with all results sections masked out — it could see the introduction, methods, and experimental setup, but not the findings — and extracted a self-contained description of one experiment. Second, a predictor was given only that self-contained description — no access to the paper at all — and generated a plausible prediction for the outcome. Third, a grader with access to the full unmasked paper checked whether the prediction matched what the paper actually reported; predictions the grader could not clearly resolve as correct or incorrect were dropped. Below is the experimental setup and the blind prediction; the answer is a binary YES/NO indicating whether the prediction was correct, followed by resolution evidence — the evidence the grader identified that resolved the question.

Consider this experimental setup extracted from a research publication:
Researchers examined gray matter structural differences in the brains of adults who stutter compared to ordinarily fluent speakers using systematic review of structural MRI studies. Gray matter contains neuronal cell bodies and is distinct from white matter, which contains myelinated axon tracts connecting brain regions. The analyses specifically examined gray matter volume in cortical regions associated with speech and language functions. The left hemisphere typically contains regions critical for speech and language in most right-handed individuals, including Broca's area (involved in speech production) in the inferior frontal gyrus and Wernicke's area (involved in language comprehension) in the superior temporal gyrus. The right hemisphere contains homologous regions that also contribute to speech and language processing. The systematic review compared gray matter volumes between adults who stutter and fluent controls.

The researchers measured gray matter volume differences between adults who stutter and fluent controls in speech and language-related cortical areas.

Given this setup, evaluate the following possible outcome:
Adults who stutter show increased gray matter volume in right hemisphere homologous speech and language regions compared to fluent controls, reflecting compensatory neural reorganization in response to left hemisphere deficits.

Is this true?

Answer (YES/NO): NO